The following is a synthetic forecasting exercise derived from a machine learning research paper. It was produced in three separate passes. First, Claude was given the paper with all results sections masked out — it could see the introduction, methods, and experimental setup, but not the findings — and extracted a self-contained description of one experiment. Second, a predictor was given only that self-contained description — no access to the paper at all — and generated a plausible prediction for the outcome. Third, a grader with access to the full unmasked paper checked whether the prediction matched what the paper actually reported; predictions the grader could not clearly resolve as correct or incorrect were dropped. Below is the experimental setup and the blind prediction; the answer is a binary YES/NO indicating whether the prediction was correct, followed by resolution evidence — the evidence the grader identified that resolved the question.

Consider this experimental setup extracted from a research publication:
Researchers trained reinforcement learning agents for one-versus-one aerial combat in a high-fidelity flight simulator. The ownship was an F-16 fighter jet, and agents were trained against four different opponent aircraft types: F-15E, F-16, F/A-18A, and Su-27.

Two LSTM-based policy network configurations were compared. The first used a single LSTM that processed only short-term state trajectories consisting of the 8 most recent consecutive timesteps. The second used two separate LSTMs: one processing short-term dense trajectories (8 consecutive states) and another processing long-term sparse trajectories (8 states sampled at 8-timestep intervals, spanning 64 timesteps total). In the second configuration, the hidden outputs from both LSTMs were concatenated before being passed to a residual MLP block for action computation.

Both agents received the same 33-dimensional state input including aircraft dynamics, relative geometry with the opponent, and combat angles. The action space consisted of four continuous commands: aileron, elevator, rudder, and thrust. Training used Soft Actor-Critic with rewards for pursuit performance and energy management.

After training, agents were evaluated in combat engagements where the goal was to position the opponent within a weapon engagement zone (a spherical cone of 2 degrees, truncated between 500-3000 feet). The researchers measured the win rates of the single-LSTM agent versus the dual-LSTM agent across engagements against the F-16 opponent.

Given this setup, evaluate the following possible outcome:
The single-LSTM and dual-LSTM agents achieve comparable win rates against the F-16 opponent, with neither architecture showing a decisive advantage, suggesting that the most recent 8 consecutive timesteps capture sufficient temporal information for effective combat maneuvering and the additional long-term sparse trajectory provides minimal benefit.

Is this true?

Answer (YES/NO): NO